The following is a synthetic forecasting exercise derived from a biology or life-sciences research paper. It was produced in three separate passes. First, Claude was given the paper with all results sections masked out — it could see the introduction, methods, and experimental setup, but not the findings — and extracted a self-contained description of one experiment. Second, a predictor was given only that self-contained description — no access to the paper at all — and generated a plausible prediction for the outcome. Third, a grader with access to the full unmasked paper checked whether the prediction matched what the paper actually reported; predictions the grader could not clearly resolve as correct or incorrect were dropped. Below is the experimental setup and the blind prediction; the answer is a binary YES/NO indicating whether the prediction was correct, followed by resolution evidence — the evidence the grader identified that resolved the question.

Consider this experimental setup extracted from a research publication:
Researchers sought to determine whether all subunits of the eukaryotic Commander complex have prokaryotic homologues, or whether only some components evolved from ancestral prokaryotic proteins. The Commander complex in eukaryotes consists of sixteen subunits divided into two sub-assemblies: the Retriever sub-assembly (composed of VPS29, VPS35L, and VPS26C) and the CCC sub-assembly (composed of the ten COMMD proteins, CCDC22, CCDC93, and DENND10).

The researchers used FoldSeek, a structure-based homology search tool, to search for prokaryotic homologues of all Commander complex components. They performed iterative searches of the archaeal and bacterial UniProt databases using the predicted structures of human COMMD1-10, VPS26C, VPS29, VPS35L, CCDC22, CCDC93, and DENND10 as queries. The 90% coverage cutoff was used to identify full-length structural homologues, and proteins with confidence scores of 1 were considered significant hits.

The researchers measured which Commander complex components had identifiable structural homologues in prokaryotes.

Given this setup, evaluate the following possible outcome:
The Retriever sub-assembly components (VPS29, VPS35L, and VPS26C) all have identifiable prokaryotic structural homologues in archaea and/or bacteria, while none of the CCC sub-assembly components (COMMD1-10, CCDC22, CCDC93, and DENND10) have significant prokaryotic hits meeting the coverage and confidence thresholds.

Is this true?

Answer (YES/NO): NO